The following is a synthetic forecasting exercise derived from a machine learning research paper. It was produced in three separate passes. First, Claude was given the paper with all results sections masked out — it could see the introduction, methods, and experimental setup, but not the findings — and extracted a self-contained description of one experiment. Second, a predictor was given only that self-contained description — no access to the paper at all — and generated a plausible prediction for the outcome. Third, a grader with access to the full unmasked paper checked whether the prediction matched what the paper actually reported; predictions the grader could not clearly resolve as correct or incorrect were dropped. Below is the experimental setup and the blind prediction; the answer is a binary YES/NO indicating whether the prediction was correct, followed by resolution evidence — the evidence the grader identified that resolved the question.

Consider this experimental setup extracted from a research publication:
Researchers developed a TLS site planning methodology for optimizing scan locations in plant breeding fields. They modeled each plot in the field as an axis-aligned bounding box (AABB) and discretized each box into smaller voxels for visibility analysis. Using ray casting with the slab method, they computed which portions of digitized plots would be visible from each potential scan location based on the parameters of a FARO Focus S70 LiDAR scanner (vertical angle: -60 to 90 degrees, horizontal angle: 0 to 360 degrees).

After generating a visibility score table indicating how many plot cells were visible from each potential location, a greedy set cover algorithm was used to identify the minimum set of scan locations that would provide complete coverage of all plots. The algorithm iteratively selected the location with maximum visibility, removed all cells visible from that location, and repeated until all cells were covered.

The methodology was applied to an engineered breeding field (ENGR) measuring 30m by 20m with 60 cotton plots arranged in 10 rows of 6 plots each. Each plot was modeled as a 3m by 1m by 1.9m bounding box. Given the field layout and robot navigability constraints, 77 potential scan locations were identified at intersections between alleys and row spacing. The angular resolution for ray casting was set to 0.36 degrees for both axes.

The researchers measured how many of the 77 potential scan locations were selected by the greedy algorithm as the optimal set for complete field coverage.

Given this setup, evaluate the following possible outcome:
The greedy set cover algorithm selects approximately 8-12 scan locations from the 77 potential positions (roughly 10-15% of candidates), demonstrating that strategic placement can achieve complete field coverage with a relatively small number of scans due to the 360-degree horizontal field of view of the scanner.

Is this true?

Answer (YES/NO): YES